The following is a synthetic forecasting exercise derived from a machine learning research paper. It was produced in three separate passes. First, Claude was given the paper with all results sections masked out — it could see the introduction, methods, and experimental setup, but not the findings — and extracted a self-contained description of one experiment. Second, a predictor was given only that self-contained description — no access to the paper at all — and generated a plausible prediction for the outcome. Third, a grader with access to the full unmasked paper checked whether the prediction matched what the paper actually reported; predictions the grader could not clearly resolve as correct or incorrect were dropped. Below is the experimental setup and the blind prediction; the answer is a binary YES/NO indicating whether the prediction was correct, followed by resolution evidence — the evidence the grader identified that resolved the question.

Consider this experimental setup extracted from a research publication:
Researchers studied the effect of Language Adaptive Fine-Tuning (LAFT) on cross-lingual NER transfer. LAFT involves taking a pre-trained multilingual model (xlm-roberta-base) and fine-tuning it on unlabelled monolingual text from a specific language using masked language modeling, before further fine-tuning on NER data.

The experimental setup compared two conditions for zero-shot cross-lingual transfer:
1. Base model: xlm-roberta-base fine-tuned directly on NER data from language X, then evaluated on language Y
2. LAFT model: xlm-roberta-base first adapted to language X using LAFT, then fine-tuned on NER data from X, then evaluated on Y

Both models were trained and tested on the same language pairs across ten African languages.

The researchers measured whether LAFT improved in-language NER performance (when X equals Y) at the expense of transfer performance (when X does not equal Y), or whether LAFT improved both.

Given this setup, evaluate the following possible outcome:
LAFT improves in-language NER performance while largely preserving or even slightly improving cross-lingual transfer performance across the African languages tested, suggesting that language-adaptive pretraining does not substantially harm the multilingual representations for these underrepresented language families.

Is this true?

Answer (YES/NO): NO